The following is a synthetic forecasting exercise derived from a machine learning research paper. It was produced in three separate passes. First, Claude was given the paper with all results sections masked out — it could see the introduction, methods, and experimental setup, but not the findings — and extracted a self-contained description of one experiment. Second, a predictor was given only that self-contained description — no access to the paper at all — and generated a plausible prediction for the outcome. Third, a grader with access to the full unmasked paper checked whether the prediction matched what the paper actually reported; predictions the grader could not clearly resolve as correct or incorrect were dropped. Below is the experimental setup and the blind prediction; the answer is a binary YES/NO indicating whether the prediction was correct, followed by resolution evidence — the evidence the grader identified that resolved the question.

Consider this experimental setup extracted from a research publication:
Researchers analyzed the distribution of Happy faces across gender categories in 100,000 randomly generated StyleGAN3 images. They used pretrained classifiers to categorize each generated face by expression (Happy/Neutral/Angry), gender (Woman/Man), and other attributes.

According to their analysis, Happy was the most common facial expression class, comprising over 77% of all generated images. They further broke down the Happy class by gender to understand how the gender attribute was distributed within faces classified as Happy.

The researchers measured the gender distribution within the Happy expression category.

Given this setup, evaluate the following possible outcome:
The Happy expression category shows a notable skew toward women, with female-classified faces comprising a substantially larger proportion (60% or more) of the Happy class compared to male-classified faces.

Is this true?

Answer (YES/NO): NO